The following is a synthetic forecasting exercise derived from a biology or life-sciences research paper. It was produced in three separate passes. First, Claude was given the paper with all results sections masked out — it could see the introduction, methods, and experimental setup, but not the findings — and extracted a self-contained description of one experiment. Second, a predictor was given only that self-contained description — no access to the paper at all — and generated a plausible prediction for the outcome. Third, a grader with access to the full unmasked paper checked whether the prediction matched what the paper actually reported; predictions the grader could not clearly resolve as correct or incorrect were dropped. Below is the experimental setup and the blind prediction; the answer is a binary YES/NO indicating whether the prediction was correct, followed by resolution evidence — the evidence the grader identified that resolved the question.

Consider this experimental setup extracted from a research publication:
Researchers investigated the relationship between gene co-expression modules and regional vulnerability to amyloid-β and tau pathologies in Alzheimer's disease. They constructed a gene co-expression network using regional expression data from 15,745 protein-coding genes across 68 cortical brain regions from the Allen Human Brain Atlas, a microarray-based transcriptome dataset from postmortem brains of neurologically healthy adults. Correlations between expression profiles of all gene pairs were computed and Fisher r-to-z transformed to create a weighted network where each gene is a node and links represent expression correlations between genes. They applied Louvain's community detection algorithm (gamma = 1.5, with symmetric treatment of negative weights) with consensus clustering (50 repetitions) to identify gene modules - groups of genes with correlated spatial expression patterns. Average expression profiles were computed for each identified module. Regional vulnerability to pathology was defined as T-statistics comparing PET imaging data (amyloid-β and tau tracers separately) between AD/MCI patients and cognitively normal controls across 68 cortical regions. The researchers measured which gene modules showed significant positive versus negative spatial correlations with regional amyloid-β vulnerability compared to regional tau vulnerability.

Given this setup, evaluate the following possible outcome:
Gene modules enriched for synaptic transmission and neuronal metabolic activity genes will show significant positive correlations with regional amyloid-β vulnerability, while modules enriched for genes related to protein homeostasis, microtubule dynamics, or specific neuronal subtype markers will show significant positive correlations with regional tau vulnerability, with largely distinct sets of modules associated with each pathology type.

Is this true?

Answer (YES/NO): NO